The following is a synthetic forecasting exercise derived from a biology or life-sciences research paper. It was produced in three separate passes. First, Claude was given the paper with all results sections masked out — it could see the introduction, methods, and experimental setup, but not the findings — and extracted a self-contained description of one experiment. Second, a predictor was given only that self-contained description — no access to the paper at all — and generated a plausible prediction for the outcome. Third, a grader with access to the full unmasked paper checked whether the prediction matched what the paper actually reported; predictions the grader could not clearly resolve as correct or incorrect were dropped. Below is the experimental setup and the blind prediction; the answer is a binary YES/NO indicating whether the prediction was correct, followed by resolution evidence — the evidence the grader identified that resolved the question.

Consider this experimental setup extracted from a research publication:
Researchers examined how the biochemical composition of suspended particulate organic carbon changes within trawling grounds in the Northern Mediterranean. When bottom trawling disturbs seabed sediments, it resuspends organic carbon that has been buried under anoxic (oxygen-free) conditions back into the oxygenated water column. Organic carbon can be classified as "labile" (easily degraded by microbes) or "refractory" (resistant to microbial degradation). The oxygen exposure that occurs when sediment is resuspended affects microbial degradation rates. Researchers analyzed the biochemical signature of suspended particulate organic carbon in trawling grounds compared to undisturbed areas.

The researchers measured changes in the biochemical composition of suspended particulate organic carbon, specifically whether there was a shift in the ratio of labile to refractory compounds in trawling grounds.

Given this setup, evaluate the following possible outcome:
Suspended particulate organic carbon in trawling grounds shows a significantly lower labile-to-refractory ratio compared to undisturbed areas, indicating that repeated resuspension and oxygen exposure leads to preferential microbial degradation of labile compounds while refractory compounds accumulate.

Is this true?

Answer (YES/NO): YES